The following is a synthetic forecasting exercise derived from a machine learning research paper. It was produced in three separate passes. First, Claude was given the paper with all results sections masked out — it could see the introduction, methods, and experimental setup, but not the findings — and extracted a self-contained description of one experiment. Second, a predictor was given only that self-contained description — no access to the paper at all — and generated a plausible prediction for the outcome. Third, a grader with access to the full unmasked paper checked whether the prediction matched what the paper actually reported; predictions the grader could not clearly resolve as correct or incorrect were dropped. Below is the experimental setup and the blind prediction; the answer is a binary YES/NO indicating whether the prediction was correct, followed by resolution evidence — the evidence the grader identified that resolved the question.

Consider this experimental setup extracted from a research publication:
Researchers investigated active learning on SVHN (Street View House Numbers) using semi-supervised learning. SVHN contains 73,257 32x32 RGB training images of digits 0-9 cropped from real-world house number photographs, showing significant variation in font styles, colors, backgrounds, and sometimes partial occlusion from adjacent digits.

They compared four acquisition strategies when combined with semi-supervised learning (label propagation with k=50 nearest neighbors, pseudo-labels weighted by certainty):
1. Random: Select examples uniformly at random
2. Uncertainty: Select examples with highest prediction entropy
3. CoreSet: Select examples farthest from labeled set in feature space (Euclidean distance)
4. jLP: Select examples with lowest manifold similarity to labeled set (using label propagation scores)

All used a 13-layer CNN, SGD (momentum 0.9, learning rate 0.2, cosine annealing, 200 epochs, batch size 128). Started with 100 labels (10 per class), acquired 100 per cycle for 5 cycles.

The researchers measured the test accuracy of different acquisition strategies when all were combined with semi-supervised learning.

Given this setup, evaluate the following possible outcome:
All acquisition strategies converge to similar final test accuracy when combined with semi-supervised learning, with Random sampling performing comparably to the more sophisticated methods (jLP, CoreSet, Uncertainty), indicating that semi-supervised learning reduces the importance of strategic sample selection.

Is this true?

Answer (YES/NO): NO